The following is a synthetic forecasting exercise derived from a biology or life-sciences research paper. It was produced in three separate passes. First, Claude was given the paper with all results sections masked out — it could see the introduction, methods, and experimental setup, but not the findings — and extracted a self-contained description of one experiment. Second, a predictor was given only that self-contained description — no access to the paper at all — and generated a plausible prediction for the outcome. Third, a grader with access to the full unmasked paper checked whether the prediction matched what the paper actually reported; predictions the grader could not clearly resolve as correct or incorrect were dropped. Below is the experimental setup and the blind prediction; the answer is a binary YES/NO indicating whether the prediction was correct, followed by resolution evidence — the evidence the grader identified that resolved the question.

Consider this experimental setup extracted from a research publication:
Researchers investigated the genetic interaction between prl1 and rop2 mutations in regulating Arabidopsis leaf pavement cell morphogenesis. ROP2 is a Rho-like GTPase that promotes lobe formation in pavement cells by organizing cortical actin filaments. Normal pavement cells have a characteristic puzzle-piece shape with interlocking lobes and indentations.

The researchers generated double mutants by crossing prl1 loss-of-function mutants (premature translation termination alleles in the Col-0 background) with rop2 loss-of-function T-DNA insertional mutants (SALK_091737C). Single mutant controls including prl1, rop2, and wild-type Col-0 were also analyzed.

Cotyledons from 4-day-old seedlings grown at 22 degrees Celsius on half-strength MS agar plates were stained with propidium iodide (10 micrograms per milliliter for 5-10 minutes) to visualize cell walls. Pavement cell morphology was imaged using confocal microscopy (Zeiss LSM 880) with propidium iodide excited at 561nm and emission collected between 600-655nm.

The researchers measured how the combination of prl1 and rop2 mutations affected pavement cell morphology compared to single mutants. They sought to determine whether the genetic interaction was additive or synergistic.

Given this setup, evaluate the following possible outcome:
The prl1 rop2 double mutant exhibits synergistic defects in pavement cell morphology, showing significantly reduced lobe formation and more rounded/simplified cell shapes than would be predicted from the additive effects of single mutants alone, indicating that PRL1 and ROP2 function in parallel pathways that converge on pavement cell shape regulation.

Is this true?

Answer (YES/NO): NO